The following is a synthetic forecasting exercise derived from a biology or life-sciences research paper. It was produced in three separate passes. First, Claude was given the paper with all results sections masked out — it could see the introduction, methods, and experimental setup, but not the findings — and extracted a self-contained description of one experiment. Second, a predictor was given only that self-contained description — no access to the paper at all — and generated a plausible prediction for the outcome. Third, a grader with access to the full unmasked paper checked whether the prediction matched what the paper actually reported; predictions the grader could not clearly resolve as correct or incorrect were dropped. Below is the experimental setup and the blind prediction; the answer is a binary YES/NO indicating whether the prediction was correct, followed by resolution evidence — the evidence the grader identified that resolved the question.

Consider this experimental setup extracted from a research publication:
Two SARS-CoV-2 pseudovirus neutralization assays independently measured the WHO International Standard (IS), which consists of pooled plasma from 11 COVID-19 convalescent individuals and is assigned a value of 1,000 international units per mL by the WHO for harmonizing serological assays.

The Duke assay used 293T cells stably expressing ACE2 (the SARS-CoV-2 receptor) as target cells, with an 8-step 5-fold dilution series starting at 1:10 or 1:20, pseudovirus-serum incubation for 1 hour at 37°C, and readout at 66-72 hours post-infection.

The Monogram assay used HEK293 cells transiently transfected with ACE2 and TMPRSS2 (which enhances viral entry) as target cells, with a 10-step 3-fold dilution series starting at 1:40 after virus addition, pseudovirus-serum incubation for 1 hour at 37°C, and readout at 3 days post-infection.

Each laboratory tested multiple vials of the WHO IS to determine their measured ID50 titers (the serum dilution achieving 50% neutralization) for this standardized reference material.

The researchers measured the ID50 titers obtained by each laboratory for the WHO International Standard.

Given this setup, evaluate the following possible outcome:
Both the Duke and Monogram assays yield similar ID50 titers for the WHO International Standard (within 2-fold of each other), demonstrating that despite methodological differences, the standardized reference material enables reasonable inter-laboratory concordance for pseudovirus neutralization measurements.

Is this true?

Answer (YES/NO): NO